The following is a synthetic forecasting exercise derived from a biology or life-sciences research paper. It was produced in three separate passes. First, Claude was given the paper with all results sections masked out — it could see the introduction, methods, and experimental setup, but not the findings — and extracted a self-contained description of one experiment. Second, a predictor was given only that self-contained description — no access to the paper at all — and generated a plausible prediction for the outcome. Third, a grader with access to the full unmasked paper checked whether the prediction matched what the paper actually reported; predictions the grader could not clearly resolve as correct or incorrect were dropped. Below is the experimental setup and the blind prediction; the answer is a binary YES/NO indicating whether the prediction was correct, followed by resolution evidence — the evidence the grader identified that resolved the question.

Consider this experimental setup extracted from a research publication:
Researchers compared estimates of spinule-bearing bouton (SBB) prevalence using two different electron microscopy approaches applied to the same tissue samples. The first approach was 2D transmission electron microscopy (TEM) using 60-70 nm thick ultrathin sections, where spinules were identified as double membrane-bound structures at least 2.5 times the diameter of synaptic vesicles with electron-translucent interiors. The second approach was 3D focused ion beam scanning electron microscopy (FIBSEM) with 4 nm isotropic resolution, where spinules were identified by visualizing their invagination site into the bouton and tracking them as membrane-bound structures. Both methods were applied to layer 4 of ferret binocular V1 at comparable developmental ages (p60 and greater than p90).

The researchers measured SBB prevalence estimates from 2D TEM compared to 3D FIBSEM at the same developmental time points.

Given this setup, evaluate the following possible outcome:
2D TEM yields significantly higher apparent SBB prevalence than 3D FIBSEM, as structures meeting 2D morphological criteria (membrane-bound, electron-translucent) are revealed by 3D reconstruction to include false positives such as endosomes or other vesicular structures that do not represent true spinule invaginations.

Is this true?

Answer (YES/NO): NO